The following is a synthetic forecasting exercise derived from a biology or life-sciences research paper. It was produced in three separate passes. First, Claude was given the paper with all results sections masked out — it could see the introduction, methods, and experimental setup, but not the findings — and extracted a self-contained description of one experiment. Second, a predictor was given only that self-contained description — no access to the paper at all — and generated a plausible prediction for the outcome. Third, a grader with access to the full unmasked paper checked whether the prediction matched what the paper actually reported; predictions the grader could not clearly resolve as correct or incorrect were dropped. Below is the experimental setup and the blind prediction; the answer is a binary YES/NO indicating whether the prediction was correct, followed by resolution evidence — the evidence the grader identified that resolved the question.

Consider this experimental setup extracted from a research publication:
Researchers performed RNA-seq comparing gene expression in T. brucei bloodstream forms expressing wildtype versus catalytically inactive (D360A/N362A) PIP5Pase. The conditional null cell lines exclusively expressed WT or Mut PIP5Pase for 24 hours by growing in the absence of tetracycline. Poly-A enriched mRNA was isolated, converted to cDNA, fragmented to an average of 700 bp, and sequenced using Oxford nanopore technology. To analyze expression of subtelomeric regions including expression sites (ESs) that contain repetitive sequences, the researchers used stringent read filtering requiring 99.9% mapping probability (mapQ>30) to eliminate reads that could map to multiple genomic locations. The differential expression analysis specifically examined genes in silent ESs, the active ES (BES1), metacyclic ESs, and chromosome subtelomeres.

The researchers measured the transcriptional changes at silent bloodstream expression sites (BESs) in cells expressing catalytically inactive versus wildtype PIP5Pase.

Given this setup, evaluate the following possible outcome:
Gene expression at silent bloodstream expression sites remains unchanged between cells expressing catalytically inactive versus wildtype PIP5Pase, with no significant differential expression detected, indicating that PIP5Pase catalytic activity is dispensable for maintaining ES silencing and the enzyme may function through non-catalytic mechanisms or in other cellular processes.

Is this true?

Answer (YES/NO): NO